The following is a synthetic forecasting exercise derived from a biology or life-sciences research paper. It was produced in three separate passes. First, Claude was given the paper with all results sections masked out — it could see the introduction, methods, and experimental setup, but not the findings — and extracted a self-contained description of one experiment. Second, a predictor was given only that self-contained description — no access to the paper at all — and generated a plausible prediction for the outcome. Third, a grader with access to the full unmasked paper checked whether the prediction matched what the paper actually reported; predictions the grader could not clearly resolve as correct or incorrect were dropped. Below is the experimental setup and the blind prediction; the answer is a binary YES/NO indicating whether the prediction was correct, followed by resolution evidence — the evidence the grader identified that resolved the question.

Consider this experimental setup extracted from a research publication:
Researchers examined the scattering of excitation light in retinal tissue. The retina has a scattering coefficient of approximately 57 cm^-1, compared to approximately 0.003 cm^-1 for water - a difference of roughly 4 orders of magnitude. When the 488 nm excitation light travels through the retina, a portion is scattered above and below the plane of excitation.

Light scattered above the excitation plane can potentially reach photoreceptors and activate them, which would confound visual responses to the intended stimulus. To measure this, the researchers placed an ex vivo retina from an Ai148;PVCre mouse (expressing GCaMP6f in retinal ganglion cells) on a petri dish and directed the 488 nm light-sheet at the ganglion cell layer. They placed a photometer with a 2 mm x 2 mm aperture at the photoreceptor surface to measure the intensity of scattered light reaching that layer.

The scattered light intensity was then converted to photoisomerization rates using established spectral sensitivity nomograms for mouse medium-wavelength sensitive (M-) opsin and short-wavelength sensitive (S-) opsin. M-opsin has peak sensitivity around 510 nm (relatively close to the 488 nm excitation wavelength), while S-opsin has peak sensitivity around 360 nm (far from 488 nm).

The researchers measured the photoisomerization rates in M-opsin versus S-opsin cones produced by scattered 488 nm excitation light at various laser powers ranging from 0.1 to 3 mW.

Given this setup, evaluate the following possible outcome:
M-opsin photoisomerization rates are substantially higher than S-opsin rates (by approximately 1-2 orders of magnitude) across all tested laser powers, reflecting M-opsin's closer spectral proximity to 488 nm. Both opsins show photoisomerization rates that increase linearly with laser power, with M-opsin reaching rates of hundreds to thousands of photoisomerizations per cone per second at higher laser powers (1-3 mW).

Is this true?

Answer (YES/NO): NO